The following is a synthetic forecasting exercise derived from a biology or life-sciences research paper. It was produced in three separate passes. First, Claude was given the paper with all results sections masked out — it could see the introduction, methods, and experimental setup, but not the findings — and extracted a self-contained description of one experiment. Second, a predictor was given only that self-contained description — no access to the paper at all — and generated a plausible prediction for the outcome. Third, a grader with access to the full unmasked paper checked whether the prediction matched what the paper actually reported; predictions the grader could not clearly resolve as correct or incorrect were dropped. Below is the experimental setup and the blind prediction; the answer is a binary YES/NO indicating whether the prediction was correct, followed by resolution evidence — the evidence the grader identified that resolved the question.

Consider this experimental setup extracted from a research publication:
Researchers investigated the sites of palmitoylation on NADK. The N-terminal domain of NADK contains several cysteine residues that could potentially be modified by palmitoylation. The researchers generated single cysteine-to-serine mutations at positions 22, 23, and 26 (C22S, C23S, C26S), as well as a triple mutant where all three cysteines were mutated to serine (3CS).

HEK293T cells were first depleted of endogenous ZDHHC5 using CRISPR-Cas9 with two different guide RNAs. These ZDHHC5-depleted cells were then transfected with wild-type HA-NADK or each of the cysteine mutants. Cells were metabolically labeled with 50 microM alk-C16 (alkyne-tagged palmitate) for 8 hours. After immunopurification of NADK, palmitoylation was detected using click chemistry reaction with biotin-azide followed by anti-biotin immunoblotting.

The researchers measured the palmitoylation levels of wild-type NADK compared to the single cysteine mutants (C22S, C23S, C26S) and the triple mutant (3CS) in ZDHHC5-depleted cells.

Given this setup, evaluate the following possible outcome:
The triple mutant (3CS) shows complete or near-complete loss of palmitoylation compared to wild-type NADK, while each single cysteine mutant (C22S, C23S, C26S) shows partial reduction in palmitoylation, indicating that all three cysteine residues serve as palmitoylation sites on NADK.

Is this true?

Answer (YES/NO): YES